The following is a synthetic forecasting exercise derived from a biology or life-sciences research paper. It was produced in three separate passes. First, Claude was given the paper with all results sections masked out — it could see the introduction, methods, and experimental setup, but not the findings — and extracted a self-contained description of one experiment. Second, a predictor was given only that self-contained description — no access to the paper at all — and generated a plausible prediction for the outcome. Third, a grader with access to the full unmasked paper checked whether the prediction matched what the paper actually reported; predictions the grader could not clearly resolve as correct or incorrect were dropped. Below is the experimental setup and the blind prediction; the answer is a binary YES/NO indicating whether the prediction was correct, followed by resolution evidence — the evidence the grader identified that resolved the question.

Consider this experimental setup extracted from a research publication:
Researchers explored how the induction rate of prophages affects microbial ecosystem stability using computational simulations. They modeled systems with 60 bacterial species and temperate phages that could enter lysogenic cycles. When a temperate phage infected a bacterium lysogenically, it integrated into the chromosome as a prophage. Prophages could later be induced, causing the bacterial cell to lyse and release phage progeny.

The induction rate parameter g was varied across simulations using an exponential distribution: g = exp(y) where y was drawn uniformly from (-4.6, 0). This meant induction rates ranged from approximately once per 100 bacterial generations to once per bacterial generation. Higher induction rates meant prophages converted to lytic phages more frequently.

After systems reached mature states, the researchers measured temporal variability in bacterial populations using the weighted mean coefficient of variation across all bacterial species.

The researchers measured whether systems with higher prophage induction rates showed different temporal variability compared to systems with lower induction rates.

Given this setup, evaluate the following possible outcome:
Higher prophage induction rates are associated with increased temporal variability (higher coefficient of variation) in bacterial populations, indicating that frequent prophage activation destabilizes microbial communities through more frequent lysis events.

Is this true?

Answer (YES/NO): YES